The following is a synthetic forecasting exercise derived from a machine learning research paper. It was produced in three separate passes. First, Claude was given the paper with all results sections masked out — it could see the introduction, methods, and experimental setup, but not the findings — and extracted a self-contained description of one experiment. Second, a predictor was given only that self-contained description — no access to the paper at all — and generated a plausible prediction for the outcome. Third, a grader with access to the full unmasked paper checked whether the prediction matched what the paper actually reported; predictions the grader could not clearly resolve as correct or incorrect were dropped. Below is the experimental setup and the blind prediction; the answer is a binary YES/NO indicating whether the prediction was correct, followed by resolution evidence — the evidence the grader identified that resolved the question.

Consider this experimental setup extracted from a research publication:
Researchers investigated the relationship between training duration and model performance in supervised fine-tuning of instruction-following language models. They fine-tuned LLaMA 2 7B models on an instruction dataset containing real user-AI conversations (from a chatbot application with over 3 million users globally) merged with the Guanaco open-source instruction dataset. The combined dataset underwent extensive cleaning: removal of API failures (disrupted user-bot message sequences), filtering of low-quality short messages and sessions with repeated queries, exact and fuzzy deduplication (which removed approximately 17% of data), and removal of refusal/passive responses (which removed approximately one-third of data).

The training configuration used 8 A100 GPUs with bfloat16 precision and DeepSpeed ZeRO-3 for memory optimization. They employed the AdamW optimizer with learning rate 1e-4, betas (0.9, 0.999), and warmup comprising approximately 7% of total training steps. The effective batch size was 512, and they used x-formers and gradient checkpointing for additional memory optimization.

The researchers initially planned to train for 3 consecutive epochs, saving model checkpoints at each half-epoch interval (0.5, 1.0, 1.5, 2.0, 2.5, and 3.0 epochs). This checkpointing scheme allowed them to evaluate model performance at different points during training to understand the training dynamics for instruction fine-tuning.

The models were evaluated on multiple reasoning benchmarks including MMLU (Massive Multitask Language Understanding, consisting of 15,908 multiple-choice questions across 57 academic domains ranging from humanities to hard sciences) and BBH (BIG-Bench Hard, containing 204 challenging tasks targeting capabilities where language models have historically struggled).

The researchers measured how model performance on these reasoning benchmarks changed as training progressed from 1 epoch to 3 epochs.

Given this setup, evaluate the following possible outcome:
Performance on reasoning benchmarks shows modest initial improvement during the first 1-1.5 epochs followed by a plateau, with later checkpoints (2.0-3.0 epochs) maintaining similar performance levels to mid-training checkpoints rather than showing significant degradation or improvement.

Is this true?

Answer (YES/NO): NO